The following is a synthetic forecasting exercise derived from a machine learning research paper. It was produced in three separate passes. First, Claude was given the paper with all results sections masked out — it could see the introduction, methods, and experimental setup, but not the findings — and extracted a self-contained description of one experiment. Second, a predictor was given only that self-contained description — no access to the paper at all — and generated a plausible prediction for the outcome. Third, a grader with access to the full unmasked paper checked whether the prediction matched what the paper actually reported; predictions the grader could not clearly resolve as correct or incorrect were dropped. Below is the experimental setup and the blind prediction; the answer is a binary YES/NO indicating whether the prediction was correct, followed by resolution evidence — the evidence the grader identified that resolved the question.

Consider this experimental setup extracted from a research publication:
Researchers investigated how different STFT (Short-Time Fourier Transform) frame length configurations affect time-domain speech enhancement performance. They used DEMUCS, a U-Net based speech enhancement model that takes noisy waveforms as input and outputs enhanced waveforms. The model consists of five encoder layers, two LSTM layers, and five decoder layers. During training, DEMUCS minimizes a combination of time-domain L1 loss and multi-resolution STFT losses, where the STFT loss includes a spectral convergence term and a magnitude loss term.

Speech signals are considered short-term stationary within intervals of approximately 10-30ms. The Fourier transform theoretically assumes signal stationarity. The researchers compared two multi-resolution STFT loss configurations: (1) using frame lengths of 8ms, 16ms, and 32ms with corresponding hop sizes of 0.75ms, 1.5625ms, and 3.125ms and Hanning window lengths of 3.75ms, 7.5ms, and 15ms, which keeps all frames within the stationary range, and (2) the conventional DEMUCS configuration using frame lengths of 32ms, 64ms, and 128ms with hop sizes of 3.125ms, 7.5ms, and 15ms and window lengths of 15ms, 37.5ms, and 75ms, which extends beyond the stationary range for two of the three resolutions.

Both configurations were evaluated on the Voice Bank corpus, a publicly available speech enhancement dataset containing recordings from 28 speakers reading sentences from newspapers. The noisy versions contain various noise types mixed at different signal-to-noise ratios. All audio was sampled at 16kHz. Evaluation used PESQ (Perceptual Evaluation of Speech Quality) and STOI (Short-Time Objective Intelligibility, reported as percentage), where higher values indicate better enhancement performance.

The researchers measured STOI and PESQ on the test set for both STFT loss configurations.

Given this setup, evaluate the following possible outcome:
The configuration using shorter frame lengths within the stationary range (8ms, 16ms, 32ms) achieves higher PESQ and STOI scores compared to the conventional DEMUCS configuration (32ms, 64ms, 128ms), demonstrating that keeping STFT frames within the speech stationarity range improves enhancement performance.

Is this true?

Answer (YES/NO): NO